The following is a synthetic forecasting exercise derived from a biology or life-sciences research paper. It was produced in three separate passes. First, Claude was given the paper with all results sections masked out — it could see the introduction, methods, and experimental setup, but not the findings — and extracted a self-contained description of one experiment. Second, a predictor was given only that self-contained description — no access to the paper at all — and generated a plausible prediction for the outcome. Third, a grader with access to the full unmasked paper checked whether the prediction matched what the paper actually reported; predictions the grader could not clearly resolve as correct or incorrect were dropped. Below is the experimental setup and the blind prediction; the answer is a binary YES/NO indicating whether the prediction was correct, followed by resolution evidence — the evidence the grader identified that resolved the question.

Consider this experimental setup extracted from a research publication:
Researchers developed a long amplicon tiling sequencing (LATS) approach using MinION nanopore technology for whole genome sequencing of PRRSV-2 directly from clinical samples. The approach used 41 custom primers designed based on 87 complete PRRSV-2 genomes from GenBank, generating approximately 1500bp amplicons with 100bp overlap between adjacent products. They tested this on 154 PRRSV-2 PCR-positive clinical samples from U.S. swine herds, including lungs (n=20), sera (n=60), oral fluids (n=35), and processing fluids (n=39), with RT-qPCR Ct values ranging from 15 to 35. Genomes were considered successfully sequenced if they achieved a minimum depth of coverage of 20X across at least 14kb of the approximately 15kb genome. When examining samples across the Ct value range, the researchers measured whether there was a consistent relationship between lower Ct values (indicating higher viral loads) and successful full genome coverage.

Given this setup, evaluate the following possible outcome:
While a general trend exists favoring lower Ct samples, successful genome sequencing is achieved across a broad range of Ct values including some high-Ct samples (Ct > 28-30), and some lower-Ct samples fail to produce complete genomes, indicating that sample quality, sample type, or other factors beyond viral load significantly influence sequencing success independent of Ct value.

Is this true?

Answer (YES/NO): YES